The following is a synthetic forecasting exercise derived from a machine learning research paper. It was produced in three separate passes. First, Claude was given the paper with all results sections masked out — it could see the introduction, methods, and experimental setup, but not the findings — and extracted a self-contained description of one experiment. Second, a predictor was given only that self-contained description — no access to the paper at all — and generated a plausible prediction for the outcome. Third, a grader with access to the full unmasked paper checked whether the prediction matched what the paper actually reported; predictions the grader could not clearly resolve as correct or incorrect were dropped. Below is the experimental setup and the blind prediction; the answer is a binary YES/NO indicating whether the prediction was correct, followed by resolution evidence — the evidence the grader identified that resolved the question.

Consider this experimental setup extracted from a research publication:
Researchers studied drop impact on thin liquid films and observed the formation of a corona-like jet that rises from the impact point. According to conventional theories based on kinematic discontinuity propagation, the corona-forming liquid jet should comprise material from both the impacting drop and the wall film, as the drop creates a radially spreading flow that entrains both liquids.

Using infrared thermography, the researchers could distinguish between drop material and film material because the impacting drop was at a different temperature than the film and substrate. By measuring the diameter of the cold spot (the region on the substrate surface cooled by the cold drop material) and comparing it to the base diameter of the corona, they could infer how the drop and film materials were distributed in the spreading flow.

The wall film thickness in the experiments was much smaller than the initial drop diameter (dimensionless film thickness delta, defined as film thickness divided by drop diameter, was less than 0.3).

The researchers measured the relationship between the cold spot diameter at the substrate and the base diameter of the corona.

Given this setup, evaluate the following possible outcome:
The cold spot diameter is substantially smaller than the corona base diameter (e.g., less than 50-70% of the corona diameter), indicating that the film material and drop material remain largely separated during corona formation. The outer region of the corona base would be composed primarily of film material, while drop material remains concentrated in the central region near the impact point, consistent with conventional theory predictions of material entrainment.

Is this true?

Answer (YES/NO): NO